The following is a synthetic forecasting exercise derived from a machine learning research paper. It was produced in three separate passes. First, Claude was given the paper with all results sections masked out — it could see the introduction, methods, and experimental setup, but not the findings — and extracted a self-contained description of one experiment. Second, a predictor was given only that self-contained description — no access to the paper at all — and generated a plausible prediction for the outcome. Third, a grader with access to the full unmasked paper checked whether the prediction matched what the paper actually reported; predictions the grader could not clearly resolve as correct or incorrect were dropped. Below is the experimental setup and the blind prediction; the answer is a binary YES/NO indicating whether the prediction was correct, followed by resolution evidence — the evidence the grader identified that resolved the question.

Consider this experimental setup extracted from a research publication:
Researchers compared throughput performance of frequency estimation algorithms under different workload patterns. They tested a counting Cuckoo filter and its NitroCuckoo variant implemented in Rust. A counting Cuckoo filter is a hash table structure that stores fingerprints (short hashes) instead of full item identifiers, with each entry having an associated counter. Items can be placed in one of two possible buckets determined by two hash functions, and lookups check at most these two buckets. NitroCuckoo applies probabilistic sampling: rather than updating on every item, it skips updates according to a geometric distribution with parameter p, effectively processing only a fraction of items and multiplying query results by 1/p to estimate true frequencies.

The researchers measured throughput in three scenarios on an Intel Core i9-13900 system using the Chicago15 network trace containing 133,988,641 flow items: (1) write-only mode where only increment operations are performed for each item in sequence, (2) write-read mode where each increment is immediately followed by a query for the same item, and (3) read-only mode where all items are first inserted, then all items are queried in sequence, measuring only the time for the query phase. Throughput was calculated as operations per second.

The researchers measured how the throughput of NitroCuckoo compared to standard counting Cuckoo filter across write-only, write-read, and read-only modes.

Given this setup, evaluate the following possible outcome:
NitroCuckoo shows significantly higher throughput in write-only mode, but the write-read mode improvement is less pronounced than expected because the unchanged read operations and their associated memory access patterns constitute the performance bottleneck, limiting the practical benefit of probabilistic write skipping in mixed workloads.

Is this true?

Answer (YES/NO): NO